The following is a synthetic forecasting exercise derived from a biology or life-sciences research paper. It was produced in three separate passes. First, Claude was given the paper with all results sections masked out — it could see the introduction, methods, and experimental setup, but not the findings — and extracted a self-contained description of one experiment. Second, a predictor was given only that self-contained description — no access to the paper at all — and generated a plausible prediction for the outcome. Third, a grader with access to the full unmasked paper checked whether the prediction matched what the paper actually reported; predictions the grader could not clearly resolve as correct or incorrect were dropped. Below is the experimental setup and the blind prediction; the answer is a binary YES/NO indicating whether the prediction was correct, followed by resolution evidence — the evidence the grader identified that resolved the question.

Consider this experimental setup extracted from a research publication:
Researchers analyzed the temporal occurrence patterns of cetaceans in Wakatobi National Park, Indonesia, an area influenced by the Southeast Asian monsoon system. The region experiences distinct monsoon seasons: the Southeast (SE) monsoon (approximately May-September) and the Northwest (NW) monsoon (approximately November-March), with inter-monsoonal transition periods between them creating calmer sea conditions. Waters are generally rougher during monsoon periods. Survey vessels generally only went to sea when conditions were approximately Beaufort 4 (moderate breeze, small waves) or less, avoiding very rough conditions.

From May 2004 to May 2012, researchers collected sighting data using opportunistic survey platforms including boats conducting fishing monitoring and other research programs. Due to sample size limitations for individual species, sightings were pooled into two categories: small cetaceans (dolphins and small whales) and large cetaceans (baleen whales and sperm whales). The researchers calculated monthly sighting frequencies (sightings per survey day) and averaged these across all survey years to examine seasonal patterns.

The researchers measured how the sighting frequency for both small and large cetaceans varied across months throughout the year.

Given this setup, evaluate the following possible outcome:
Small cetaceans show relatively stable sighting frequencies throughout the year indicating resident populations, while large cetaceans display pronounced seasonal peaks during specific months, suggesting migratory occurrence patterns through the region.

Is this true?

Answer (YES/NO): NO